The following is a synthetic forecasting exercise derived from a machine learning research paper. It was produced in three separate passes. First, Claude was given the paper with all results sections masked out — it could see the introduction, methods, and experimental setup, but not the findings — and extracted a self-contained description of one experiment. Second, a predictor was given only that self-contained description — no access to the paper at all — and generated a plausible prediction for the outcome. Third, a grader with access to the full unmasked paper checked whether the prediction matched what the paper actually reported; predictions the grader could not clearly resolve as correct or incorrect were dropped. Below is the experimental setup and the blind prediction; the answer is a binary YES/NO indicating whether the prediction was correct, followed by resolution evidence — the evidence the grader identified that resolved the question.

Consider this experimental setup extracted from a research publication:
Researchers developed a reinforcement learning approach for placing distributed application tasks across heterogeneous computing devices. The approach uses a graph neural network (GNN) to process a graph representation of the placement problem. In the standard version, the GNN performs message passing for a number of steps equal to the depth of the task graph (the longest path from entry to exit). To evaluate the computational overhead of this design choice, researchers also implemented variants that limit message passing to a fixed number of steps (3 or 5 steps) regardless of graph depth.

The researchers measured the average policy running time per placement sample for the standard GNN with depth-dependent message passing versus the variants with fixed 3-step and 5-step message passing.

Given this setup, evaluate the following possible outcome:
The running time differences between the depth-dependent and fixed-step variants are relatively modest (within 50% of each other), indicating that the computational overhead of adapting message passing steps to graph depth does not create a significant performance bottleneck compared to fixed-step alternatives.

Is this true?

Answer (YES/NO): NO